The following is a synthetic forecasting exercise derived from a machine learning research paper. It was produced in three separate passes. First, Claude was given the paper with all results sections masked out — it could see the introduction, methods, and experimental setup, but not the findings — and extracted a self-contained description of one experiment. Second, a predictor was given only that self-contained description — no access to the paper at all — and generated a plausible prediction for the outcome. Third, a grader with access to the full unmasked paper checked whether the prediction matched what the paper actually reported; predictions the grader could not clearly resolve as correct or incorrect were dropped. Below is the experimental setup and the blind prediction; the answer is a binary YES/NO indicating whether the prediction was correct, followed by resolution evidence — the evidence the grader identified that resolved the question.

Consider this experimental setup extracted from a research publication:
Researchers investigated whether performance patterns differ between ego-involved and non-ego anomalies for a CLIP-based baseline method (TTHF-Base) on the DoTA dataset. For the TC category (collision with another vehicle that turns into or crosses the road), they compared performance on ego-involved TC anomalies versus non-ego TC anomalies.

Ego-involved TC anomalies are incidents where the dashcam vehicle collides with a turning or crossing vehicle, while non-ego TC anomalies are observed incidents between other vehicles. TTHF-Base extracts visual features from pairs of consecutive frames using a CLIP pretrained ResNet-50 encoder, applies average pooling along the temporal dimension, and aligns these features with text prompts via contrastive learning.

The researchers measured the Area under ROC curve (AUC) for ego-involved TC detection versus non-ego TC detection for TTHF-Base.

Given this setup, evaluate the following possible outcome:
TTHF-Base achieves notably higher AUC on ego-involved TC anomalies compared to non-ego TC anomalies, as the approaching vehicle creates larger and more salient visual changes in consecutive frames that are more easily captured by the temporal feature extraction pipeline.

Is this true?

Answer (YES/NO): YES